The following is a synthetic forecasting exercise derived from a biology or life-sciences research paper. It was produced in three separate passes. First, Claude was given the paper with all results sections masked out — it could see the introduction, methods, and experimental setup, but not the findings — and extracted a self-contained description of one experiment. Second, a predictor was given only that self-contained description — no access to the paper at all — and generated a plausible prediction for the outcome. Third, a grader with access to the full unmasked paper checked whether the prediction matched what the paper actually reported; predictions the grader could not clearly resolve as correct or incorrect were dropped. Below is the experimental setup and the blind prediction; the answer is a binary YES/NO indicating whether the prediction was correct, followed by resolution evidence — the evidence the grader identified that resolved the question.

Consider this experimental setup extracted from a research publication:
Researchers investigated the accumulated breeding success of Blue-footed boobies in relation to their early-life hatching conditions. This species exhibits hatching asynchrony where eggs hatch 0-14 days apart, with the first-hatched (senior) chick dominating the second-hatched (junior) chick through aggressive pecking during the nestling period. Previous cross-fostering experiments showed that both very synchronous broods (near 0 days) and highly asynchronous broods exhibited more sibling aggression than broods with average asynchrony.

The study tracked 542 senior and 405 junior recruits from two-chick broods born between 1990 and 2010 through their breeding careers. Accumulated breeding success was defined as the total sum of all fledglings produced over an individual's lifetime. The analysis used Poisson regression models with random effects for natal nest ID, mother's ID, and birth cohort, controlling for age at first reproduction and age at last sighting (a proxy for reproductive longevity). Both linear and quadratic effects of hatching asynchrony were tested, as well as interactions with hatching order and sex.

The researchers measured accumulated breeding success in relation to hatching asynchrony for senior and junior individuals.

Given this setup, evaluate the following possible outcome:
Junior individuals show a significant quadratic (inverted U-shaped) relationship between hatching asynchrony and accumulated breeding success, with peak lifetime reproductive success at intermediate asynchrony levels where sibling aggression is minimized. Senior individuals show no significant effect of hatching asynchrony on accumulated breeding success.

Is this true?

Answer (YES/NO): NO